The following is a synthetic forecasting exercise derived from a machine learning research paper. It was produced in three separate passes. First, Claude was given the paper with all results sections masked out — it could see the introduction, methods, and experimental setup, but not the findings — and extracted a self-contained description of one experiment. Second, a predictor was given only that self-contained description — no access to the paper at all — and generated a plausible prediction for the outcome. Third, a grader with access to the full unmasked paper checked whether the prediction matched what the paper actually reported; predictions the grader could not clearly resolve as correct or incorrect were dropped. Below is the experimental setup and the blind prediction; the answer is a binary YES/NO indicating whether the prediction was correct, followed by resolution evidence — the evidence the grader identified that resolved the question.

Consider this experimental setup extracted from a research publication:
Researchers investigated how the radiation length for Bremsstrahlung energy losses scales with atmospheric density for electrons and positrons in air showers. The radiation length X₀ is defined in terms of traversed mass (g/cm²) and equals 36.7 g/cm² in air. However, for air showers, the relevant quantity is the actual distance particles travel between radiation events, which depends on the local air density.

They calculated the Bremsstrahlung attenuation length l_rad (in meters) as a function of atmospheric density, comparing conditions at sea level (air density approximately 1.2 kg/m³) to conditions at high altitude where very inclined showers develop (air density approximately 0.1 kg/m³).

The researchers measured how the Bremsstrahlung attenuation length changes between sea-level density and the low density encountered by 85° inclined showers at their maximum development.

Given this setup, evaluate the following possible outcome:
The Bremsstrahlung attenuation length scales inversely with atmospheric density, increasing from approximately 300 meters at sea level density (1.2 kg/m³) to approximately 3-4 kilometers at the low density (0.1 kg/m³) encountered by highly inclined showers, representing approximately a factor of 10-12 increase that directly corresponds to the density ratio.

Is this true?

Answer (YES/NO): YES